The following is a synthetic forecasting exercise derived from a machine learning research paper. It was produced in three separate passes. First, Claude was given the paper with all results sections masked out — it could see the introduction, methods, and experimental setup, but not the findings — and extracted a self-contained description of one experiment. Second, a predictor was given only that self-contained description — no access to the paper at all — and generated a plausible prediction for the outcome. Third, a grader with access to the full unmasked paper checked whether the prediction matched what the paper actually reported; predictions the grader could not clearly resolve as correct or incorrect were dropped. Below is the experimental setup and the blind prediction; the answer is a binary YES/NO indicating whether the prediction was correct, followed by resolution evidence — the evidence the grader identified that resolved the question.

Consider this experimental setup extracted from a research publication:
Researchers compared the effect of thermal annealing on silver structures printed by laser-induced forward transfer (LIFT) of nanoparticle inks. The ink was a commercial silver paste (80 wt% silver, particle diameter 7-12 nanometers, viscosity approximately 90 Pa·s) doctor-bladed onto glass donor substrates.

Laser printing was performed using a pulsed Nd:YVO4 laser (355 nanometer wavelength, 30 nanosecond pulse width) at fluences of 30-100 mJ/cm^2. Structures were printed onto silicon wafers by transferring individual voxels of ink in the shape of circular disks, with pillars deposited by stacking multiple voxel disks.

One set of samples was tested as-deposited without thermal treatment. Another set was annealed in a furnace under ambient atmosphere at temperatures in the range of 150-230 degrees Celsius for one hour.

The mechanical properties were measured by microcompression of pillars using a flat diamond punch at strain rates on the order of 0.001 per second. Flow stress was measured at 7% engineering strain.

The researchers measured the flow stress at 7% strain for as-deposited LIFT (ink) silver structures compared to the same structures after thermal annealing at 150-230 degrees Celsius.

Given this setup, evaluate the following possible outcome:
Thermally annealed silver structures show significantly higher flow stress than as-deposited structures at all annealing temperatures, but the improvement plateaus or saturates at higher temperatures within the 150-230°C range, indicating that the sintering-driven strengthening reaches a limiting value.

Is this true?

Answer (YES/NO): NO